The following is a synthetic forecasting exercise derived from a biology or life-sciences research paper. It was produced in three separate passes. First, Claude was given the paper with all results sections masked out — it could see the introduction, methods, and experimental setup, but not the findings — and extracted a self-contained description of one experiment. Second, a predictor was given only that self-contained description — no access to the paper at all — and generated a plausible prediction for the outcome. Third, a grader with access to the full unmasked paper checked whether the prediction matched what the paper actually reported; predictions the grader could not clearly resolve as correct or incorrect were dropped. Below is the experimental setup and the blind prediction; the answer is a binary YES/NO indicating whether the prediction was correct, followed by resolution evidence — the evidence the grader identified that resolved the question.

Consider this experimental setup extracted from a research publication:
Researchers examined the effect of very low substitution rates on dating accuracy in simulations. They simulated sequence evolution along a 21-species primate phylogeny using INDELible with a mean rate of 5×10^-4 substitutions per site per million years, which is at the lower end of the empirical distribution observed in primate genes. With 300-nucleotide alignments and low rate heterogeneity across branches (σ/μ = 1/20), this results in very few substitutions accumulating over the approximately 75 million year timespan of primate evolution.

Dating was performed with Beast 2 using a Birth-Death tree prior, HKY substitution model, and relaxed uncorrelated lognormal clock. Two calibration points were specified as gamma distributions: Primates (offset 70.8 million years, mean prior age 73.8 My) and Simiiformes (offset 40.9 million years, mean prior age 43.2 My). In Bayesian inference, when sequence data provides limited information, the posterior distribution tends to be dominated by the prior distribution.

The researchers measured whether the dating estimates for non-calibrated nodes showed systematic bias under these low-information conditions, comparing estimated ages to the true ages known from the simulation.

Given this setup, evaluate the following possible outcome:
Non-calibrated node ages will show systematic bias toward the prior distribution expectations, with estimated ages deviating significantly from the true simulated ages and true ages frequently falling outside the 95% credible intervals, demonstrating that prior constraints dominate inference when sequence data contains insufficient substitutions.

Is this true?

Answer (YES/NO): NO